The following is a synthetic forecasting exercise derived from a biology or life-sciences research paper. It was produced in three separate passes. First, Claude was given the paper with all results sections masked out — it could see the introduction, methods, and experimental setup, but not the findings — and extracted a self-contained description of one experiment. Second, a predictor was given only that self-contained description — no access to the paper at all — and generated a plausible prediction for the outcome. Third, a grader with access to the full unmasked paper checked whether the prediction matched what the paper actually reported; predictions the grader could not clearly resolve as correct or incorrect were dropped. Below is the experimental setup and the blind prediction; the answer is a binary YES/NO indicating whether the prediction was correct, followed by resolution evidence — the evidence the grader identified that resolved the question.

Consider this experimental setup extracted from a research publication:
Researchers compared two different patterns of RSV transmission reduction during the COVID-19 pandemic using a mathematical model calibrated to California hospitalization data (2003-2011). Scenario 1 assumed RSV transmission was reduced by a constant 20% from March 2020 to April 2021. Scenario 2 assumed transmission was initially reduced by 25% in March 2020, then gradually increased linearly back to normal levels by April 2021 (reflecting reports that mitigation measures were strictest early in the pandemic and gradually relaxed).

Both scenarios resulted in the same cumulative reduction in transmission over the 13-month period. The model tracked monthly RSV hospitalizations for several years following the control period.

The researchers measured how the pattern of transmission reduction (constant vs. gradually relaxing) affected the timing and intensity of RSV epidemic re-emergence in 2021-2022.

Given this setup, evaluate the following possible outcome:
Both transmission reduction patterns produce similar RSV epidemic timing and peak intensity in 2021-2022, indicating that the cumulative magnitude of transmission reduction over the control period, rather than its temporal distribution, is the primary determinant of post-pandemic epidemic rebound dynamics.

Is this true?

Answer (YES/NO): NO